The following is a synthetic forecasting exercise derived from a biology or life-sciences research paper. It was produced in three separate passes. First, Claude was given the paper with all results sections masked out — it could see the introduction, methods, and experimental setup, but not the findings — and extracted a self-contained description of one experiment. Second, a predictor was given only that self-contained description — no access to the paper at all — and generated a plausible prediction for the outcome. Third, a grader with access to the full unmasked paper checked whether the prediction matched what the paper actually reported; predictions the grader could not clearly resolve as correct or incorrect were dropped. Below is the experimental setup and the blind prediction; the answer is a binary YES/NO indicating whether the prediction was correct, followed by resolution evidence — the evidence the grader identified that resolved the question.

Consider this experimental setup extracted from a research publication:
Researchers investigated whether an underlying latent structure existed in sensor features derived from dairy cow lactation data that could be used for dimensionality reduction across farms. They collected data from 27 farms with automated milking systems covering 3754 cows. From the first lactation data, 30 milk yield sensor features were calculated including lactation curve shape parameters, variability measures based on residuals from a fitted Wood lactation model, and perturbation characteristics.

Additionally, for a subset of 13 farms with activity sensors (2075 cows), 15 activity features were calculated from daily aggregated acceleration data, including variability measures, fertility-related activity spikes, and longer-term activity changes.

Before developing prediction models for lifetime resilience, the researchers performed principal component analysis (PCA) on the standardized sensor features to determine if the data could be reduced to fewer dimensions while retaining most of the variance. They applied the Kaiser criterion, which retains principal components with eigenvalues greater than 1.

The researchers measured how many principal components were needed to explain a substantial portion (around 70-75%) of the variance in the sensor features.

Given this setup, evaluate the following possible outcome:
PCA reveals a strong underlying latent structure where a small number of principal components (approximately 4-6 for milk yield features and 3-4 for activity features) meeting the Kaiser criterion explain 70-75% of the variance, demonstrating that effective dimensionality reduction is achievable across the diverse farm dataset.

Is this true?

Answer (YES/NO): NO